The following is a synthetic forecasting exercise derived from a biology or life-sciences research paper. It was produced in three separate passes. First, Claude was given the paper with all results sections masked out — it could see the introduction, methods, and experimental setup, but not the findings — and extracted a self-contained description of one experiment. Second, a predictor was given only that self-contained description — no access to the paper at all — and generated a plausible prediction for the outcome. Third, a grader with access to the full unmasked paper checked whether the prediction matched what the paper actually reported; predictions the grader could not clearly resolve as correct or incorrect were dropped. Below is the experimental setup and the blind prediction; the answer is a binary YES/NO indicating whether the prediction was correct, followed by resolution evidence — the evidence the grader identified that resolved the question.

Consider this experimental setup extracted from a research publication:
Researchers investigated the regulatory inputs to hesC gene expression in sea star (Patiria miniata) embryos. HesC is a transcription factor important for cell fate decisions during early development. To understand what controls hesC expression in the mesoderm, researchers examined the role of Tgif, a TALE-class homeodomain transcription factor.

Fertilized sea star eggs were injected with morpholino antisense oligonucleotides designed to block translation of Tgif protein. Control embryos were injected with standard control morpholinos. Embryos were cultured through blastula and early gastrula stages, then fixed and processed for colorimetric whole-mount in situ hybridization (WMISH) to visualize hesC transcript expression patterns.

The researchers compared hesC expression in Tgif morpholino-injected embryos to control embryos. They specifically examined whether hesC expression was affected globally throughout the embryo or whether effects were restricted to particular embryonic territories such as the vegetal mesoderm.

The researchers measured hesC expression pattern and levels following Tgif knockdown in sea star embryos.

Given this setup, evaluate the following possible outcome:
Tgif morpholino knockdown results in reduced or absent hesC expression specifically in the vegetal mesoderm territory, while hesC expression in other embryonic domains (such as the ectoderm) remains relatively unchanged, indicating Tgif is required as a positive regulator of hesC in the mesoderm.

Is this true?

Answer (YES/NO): YES